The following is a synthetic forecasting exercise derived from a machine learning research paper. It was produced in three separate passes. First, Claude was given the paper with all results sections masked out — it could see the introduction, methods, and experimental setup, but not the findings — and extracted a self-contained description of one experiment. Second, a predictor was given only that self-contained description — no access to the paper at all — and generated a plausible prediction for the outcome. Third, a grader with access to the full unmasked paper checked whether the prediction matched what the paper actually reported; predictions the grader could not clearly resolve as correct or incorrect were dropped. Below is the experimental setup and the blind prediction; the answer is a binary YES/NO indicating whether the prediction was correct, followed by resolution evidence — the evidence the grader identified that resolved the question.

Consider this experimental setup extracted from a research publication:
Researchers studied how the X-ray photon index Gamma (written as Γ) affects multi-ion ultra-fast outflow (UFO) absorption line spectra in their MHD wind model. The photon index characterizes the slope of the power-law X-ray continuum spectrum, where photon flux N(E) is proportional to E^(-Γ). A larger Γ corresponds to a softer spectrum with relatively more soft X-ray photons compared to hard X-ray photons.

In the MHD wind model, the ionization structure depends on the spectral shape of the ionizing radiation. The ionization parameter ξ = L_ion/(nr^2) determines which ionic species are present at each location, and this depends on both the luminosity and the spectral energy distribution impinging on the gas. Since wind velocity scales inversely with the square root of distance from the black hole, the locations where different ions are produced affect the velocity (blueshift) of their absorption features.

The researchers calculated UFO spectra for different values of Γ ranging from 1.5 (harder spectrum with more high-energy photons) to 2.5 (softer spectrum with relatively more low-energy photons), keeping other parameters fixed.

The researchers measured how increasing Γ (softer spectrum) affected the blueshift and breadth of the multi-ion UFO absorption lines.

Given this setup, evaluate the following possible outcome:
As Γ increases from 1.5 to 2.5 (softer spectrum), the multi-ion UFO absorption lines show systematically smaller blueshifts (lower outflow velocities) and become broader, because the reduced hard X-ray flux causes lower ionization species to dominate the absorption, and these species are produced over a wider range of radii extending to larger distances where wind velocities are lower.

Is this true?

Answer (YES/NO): NO